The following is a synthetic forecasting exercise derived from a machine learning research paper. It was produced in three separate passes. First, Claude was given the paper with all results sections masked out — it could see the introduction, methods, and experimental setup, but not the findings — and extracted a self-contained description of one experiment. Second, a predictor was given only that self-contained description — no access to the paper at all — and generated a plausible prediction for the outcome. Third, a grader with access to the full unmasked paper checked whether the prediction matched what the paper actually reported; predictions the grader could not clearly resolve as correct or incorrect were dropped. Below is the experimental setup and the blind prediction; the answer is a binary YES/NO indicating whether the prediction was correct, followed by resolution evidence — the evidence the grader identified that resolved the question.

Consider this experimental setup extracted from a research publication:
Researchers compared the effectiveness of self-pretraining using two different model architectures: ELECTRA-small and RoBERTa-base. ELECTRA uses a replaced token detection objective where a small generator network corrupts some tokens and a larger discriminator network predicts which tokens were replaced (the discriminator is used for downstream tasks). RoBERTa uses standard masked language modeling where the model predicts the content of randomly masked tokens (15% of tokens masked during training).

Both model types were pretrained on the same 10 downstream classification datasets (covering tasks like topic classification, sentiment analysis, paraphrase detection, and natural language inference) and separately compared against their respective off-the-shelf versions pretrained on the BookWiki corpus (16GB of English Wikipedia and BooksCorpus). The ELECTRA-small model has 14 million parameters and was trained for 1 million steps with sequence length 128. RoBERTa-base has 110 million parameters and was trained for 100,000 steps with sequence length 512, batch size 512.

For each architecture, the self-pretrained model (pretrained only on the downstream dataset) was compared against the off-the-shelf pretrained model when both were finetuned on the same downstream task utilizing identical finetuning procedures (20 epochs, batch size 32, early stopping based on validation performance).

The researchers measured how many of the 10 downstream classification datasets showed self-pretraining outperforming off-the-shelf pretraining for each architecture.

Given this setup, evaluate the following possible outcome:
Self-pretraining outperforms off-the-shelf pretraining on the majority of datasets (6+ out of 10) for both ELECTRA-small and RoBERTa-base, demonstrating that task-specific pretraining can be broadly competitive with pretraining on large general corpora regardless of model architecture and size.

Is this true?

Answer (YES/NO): NO